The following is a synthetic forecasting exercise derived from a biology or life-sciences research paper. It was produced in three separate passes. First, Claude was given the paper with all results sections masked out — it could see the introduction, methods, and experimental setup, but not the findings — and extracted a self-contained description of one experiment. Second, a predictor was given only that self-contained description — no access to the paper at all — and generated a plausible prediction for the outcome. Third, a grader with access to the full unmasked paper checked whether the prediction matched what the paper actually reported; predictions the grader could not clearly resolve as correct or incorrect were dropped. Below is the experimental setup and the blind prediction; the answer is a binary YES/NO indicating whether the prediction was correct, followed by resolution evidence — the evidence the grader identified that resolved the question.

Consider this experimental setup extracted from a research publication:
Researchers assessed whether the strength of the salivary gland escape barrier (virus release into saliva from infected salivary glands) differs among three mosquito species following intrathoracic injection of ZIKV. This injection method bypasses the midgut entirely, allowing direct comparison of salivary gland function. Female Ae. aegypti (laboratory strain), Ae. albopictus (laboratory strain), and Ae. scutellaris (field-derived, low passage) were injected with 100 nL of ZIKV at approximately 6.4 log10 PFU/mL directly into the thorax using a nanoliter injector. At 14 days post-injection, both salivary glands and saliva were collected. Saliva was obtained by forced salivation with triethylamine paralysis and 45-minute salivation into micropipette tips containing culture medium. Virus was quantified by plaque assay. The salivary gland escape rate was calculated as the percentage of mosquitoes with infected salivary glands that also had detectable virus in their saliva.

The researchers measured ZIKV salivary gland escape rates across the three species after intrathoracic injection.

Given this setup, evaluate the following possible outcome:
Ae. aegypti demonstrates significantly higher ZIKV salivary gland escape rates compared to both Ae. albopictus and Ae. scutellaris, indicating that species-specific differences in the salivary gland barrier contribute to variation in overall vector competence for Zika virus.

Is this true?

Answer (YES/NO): NO